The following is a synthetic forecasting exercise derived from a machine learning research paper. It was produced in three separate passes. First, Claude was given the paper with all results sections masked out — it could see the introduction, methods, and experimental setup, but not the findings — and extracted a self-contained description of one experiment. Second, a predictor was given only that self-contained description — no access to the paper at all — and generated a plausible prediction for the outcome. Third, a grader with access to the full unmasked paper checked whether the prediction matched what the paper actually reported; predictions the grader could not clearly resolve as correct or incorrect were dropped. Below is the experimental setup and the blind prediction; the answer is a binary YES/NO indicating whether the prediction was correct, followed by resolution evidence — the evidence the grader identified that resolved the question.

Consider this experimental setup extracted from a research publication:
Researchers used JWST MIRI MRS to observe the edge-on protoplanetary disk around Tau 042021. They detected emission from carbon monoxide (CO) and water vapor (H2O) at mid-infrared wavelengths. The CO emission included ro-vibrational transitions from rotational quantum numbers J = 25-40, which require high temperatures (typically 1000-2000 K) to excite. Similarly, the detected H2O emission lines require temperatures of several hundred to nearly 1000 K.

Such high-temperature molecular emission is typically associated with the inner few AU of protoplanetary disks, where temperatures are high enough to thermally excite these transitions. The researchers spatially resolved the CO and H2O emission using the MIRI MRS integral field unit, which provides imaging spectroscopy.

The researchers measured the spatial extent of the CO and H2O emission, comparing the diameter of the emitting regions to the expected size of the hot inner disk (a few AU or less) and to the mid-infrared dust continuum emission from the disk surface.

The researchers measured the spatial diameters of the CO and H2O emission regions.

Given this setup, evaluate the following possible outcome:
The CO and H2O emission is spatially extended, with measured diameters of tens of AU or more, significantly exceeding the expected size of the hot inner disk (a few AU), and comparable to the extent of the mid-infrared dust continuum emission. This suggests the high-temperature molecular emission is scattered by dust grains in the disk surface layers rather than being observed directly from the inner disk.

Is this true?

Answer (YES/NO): YES